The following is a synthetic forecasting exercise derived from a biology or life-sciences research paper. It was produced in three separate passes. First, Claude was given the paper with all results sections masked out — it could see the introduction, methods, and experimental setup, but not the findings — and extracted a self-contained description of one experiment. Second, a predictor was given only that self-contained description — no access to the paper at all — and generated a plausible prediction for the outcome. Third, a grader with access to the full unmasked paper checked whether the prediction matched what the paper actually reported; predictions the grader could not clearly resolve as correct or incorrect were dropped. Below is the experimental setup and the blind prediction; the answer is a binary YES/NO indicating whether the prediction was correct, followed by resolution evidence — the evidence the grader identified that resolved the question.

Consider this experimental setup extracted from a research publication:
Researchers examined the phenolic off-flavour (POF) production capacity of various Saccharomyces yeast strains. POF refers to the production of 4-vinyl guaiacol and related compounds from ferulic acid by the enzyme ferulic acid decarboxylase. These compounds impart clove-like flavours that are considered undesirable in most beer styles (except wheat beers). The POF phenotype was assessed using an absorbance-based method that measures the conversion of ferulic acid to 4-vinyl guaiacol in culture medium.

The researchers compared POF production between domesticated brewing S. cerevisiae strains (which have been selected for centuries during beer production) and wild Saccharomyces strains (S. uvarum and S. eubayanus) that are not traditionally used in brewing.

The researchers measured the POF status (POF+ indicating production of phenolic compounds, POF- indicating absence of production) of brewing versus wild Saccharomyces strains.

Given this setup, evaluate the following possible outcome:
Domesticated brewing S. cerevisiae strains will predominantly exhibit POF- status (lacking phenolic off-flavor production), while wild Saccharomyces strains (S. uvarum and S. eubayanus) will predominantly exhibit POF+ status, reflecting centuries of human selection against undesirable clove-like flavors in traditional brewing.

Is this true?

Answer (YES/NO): NO